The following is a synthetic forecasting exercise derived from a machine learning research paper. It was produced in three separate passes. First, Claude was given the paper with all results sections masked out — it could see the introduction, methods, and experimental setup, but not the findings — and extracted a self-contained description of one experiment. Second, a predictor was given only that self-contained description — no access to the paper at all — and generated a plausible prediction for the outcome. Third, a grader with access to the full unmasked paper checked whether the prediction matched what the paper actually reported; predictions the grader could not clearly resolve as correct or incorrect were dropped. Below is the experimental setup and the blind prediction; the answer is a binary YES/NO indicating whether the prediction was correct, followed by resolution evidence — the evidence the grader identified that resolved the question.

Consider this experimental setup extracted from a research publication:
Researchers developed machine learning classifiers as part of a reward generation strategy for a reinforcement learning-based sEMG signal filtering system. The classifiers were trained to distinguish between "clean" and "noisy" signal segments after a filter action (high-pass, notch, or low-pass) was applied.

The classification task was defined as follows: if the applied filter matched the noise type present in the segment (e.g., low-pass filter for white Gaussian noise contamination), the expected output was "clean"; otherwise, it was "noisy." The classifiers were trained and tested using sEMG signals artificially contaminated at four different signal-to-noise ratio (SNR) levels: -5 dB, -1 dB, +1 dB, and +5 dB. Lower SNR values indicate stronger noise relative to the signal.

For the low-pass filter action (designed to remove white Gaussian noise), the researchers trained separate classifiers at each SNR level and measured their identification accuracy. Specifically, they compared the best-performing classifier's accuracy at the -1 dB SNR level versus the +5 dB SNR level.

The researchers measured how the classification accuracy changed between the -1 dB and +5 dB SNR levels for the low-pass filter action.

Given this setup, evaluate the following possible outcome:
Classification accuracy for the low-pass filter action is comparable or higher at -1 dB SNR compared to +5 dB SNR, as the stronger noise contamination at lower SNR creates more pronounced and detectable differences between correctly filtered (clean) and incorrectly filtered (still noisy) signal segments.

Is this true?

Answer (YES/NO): YES